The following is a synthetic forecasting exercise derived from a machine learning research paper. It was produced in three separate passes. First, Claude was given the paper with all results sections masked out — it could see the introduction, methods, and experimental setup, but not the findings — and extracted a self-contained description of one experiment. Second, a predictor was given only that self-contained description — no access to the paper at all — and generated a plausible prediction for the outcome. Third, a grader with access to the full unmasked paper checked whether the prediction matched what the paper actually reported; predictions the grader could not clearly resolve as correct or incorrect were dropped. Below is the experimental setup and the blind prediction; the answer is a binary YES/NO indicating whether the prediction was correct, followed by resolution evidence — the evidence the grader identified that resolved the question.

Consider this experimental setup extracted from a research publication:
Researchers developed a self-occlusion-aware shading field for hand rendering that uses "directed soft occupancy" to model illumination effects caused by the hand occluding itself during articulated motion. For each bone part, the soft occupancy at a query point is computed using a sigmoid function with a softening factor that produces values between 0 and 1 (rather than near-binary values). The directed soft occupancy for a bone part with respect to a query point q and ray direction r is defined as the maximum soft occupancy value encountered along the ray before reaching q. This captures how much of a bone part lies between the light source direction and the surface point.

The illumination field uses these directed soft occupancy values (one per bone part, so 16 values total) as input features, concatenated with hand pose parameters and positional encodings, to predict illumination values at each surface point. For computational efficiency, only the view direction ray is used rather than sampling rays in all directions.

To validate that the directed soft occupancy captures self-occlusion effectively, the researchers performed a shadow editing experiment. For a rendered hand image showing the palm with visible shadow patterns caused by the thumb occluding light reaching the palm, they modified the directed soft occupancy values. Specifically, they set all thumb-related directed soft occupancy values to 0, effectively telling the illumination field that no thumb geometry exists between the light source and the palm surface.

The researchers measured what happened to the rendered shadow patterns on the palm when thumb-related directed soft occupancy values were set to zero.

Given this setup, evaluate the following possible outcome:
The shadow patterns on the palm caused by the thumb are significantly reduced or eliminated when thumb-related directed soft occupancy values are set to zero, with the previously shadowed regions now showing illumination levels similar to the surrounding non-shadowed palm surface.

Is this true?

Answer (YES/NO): NO